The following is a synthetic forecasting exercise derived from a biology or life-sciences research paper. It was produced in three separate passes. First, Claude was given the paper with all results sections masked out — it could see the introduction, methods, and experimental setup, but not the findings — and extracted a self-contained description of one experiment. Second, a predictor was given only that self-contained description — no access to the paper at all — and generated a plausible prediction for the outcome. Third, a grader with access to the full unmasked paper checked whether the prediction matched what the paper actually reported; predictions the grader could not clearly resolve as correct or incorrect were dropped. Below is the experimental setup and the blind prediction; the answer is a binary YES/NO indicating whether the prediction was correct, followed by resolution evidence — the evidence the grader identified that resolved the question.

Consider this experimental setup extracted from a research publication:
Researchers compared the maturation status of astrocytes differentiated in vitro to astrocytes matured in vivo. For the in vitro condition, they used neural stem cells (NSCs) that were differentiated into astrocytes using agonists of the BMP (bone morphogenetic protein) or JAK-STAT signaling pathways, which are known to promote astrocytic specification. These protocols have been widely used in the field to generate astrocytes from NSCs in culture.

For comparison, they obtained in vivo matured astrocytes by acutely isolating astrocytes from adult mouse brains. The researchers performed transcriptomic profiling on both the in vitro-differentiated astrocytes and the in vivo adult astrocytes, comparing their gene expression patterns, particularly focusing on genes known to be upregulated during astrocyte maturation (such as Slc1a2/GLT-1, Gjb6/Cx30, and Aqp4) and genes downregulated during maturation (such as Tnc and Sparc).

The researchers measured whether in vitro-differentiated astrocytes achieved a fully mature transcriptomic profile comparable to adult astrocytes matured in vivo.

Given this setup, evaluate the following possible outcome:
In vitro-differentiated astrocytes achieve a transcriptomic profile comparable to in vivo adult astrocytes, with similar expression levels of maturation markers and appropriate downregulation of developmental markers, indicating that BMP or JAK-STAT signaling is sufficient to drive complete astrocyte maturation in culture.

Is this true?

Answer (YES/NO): NO